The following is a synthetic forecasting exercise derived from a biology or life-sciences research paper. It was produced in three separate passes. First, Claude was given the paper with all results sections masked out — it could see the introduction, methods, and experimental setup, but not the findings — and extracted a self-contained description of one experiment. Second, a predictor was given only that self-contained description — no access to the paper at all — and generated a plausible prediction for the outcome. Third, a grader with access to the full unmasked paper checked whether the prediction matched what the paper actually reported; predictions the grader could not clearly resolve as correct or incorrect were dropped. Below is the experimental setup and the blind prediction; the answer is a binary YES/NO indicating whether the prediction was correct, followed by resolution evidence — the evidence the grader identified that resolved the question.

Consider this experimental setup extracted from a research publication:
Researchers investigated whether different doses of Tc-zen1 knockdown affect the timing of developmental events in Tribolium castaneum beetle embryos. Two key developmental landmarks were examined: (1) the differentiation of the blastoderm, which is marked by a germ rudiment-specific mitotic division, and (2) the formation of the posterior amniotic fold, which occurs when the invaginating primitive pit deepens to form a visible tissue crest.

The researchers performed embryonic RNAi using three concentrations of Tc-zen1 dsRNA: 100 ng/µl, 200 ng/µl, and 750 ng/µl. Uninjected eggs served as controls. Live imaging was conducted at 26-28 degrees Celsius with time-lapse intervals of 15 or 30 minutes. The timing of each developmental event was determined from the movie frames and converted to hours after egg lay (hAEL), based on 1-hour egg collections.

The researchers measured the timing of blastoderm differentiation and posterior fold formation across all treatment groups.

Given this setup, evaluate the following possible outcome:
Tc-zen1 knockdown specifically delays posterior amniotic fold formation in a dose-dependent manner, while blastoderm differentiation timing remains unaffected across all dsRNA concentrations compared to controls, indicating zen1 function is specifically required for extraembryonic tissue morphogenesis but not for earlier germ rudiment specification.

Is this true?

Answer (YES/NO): NO